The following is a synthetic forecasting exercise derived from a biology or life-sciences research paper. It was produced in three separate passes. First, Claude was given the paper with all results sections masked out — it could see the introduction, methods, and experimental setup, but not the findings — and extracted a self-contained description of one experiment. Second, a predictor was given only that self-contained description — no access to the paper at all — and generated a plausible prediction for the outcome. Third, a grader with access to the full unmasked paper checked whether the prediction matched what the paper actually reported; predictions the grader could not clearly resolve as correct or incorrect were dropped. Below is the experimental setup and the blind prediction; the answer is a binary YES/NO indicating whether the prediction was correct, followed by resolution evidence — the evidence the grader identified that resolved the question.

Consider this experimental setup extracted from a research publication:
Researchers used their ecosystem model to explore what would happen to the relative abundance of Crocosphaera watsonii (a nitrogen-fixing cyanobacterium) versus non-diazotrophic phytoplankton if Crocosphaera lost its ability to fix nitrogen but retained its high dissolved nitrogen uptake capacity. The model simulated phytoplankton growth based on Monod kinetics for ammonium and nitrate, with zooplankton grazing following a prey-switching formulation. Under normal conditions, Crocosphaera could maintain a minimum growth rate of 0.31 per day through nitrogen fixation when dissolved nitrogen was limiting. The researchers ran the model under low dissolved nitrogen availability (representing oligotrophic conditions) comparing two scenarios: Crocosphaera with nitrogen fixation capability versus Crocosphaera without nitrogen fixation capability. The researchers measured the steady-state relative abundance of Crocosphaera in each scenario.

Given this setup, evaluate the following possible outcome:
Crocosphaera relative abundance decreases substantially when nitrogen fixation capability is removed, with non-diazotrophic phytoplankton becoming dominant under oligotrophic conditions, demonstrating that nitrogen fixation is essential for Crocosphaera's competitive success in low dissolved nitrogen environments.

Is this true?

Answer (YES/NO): NO